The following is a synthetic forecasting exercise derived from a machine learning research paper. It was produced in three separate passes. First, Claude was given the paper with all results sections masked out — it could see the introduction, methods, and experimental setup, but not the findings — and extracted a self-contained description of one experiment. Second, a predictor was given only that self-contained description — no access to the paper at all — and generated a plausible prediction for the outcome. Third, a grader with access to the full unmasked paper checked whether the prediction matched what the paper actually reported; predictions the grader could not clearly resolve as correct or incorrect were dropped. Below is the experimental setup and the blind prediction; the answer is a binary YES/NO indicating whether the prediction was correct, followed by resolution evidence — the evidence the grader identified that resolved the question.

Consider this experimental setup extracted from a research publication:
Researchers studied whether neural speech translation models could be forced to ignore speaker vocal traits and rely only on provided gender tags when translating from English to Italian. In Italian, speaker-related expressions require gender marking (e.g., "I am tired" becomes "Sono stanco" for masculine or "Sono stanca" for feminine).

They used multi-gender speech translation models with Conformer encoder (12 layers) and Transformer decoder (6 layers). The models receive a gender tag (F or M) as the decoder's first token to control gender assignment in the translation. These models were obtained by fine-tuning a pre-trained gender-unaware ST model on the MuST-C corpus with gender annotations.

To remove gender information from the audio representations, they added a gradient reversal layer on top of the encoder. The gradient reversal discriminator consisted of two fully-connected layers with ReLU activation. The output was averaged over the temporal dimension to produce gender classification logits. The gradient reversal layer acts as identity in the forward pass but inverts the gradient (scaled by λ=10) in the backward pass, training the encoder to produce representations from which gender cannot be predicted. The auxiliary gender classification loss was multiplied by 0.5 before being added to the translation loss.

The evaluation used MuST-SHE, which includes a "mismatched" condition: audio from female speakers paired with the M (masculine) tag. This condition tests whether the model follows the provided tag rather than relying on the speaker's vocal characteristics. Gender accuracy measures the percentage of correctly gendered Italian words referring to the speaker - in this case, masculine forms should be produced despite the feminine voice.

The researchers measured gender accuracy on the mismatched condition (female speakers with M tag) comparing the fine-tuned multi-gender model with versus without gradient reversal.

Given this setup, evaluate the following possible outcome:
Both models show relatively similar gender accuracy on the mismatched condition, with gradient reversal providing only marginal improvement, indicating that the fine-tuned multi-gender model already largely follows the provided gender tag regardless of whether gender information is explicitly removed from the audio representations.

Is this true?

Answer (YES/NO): NO